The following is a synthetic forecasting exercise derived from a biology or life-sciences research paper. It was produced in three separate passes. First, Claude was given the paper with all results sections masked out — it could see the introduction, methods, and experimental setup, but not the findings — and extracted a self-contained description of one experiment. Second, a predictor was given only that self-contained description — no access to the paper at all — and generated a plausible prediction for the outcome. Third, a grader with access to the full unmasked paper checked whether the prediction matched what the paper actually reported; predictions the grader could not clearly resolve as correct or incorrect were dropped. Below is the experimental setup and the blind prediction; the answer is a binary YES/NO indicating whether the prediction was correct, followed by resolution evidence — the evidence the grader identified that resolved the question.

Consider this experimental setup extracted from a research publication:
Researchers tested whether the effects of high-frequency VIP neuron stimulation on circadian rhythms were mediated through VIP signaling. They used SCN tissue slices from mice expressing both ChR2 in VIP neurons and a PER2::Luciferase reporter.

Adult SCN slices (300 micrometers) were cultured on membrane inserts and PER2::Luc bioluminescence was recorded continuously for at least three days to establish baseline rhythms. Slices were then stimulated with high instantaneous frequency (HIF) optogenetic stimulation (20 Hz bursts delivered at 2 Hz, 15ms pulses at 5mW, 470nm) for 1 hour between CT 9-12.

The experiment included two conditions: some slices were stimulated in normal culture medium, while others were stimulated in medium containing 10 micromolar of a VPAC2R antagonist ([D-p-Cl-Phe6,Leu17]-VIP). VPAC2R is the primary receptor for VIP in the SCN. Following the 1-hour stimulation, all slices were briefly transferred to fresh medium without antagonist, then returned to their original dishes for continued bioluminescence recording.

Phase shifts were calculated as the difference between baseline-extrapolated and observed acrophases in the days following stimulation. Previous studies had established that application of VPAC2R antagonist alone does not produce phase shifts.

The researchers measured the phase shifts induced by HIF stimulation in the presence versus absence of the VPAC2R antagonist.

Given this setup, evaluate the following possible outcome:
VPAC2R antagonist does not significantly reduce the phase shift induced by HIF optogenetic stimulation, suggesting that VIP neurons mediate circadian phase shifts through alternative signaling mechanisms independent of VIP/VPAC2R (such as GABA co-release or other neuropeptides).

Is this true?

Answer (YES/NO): NO